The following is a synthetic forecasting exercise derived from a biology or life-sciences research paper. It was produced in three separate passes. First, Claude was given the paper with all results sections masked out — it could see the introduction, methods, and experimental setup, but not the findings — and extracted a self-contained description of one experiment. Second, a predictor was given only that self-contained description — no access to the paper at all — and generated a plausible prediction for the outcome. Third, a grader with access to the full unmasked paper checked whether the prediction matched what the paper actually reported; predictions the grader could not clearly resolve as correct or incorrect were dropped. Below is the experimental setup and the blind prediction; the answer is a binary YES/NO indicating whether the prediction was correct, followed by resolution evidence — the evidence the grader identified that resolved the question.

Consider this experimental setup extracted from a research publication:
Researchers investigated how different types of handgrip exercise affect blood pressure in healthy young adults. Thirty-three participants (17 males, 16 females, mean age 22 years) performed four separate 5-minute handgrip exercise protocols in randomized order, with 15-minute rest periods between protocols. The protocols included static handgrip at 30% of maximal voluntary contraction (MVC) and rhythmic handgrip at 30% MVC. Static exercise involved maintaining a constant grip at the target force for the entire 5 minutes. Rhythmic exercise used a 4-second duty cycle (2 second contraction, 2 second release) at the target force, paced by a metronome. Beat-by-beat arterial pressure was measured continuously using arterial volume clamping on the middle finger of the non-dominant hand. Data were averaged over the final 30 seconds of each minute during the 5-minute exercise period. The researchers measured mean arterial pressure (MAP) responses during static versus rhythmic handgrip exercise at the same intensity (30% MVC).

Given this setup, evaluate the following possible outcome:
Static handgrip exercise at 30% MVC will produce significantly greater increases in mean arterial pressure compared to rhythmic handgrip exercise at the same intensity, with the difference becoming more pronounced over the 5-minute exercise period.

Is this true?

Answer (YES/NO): YES